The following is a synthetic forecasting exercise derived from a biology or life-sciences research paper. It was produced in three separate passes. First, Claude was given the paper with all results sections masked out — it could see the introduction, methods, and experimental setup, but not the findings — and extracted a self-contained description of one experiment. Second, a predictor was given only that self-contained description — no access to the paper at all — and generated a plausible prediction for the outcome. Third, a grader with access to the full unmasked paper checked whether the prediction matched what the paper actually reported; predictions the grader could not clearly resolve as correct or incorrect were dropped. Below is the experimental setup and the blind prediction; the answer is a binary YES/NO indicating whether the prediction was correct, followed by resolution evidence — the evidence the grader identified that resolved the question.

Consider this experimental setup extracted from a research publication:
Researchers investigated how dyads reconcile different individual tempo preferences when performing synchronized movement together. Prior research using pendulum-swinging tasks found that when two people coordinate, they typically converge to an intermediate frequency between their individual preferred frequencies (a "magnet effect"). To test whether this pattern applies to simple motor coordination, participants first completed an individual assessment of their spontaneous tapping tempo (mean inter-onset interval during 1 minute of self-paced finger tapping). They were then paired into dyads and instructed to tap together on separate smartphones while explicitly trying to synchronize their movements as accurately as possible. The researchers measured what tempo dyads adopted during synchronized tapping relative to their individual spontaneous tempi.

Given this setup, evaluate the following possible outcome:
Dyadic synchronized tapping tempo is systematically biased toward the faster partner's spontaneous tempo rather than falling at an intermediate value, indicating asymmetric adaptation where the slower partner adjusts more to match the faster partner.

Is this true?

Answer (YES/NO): NO